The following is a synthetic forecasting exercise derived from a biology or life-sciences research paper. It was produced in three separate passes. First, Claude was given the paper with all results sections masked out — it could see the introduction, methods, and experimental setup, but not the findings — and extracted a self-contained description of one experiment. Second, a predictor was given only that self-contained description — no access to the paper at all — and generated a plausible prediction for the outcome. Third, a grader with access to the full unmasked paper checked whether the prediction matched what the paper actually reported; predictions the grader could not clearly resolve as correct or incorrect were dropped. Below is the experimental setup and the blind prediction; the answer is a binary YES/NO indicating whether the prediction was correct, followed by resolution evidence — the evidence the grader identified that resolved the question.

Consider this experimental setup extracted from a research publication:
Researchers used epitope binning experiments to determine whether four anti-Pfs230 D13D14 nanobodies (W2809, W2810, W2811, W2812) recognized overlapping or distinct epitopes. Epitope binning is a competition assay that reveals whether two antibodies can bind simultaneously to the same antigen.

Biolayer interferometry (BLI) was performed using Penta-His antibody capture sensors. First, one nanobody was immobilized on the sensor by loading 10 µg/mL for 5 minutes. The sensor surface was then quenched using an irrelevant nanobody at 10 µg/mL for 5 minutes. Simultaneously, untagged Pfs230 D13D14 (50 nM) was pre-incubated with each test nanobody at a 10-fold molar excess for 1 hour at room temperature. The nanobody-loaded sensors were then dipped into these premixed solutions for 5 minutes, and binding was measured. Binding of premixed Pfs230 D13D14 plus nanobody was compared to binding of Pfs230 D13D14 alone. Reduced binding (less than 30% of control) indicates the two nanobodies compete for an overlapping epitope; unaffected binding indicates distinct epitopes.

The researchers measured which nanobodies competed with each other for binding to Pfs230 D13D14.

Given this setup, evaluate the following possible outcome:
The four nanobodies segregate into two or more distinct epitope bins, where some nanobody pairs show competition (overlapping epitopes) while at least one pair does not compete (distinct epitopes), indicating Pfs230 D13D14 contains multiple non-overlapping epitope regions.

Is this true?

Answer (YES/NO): YES